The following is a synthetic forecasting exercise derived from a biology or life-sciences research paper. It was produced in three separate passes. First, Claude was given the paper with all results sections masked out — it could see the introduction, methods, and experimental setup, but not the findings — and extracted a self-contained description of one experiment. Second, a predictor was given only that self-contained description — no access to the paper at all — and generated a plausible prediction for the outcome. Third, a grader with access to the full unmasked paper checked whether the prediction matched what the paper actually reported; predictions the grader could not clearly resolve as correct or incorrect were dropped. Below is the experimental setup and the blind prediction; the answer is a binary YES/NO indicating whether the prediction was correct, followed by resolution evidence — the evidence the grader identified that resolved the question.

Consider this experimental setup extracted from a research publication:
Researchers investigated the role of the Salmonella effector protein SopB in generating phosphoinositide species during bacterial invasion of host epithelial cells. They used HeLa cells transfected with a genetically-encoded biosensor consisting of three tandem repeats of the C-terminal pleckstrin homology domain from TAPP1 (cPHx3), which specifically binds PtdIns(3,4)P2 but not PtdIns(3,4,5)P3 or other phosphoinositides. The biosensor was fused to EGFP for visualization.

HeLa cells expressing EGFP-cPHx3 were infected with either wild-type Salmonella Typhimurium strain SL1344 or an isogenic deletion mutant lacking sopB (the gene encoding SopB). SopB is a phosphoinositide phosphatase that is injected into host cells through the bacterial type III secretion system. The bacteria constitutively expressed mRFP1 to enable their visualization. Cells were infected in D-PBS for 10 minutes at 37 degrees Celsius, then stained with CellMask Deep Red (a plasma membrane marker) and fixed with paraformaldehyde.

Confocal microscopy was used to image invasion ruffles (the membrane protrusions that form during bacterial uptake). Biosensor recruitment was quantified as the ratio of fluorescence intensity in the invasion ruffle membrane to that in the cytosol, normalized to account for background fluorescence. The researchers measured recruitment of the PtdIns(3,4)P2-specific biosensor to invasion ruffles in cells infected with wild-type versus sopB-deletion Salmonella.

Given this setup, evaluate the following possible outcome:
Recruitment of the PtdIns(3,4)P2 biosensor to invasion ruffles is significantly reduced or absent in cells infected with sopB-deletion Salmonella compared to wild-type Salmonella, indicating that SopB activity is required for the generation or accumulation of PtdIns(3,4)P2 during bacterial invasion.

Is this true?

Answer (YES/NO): YES